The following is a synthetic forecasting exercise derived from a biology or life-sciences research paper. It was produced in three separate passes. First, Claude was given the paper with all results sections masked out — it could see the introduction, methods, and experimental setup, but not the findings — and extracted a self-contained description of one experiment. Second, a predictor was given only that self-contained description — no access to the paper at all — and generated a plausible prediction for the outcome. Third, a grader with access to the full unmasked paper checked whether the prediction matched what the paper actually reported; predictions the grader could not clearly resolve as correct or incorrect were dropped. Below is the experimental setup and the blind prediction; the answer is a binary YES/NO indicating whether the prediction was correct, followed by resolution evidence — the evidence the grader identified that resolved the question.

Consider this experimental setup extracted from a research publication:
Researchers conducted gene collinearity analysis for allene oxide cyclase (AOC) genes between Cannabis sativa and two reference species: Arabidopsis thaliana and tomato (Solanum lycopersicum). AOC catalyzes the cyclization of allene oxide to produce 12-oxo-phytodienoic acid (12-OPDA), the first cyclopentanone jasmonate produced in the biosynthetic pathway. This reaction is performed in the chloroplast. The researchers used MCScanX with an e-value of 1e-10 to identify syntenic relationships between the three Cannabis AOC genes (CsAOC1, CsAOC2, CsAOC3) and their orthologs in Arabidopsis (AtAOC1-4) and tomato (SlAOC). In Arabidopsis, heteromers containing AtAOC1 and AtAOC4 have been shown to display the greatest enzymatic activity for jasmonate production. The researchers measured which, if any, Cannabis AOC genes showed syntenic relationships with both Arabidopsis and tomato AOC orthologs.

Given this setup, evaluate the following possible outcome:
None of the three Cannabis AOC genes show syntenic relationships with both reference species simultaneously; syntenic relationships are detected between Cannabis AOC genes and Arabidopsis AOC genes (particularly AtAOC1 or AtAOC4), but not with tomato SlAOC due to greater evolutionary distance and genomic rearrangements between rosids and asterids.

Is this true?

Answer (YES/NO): NO